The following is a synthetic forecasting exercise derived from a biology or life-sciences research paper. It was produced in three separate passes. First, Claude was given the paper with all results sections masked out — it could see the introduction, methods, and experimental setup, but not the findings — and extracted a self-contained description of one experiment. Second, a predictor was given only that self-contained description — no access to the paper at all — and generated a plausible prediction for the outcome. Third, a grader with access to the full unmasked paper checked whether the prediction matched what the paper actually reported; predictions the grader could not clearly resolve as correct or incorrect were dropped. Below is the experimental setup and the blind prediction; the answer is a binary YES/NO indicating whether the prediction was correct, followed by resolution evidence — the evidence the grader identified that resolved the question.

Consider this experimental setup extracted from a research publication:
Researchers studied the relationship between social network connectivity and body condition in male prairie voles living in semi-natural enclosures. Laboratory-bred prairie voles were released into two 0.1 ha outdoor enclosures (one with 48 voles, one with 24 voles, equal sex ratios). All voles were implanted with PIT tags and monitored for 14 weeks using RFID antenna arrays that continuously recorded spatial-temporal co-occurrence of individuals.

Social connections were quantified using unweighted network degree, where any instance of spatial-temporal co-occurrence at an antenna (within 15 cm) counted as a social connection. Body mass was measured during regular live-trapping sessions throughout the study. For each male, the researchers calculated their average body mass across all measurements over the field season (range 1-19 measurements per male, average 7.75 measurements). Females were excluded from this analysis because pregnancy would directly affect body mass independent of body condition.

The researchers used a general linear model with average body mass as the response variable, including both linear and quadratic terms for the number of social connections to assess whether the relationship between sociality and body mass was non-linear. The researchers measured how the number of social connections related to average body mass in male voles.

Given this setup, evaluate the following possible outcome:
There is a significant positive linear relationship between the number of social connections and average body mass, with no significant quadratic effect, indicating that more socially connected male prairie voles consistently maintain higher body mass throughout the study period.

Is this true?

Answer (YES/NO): NO